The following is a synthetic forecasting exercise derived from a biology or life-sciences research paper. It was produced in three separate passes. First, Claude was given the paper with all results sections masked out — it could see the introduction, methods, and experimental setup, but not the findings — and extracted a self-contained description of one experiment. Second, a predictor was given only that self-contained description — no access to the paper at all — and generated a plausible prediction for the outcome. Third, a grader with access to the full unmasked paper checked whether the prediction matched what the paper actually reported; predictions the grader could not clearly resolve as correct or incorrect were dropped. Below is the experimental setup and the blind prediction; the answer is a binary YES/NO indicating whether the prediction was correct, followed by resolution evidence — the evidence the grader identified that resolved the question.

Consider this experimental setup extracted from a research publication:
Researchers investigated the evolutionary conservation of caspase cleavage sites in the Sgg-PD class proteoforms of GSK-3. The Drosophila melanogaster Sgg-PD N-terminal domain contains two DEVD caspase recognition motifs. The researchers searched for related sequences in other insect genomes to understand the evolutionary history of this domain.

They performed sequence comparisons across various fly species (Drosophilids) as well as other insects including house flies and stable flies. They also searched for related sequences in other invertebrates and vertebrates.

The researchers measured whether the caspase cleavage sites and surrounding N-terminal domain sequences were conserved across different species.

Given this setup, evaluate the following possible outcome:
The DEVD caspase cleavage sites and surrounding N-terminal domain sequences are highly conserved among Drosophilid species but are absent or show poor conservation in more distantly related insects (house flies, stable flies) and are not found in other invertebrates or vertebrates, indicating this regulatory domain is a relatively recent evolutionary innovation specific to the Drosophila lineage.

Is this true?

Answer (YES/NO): YES